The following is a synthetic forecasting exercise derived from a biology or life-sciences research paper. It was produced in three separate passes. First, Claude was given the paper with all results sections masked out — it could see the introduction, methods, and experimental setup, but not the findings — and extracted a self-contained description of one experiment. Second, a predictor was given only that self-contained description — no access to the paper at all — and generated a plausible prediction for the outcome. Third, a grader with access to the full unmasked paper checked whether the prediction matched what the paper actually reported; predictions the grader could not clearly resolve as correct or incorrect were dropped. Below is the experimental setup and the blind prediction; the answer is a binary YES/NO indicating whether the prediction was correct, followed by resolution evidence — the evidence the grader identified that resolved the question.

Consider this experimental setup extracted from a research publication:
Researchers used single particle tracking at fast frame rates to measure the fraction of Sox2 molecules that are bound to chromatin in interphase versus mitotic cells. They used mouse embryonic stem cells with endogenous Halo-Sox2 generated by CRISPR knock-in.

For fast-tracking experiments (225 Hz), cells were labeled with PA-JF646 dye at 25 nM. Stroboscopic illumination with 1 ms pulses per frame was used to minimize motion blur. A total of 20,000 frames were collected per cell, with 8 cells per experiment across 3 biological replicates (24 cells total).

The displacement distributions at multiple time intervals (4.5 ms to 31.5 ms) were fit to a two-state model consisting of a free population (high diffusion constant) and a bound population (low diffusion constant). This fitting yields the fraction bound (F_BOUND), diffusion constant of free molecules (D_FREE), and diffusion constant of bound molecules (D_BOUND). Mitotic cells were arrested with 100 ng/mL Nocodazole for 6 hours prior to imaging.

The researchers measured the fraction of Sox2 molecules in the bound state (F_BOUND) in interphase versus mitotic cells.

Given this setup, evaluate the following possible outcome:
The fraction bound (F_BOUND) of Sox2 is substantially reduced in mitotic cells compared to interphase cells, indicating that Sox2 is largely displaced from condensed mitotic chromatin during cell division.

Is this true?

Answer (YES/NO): NO